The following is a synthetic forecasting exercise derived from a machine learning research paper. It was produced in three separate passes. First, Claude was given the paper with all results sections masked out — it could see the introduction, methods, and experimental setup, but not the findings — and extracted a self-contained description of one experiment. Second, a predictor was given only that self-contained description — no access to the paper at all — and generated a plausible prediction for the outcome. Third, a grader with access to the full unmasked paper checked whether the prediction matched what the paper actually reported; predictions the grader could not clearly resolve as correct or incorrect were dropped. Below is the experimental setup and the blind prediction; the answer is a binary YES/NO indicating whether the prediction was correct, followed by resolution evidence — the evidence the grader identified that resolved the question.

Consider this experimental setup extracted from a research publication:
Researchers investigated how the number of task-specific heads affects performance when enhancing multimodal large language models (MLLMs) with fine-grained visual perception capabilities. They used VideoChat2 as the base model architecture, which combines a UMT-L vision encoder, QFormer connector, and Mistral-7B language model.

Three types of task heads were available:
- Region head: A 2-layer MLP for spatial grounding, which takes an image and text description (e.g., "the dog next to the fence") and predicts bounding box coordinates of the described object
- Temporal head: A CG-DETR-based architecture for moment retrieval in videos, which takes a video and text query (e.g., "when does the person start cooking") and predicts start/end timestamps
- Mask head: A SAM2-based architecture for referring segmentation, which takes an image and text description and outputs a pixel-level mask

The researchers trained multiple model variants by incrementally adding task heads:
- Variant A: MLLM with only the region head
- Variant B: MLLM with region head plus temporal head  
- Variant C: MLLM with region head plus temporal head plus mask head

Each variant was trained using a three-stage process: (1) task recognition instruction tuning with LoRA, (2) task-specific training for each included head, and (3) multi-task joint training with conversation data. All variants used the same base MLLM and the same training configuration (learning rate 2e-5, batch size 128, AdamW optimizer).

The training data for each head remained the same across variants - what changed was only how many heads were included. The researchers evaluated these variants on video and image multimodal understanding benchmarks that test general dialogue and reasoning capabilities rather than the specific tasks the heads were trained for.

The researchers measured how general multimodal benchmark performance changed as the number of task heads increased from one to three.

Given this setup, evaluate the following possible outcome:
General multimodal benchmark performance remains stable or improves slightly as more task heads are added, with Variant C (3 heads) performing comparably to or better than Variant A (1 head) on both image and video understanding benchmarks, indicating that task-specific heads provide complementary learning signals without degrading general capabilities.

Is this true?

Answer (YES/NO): YES